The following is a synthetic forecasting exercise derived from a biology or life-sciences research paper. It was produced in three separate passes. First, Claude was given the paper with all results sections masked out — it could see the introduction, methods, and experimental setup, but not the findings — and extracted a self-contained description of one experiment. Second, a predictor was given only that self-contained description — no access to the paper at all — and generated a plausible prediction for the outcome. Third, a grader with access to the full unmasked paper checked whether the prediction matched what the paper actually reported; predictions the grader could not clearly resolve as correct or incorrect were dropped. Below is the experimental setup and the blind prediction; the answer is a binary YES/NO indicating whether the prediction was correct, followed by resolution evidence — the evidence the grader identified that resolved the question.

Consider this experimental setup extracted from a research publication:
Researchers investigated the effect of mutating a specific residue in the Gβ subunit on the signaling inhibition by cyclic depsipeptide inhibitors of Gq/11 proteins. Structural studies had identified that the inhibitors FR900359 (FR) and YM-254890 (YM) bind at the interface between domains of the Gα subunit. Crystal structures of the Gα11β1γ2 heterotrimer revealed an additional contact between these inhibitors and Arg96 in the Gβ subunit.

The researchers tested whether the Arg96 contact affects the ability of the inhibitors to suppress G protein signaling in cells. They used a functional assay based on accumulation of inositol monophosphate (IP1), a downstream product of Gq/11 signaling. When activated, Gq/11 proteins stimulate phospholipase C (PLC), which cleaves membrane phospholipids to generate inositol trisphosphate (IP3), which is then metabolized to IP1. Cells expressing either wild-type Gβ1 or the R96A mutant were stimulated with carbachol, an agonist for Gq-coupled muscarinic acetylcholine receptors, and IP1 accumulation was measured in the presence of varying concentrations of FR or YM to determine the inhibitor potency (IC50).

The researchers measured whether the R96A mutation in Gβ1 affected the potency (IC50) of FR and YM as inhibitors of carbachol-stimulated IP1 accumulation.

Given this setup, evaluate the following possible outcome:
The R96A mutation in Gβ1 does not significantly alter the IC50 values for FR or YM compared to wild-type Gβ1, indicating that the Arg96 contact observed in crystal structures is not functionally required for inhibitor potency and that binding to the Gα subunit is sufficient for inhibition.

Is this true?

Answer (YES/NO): YES